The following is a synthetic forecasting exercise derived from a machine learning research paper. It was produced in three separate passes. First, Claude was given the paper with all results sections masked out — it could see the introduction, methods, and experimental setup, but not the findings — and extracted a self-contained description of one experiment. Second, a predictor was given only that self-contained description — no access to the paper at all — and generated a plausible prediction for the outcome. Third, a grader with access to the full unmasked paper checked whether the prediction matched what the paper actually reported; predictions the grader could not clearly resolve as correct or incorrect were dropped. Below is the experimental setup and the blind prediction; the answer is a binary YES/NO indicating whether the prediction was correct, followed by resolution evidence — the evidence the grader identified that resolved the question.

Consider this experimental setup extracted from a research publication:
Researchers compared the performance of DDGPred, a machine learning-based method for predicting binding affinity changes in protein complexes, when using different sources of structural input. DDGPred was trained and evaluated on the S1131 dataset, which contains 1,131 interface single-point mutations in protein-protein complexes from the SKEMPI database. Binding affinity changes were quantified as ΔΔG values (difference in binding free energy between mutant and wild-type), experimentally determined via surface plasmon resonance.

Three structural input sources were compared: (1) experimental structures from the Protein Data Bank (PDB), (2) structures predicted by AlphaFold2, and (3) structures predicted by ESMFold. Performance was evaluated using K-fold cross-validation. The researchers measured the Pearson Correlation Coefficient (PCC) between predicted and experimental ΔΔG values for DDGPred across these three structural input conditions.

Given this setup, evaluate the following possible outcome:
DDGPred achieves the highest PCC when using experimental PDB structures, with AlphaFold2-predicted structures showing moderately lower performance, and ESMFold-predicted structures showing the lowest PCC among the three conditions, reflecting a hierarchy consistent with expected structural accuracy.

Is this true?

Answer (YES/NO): YES